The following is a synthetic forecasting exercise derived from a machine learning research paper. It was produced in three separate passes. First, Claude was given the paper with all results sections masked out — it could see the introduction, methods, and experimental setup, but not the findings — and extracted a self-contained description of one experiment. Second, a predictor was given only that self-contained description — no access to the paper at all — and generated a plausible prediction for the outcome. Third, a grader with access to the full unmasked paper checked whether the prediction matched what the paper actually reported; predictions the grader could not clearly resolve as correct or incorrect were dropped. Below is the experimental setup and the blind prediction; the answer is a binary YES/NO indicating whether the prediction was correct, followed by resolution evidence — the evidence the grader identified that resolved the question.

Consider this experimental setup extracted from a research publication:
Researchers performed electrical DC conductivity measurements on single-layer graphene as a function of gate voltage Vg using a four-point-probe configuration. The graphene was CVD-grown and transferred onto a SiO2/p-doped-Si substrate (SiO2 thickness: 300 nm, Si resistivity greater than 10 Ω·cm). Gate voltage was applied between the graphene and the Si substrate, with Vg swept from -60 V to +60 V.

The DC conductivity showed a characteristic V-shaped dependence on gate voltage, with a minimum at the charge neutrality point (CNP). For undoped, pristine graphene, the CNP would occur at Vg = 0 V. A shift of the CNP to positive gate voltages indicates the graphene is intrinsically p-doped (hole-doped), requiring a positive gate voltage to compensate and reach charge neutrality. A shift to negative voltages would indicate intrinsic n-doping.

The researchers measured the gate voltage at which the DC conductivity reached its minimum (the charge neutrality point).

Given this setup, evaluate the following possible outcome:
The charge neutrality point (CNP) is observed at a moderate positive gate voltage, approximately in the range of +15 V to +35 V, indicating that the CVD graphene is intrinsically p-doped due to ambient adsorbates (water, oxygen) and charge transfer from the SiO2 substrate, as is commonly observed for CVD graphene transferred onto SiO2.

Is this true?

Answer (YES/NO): NO